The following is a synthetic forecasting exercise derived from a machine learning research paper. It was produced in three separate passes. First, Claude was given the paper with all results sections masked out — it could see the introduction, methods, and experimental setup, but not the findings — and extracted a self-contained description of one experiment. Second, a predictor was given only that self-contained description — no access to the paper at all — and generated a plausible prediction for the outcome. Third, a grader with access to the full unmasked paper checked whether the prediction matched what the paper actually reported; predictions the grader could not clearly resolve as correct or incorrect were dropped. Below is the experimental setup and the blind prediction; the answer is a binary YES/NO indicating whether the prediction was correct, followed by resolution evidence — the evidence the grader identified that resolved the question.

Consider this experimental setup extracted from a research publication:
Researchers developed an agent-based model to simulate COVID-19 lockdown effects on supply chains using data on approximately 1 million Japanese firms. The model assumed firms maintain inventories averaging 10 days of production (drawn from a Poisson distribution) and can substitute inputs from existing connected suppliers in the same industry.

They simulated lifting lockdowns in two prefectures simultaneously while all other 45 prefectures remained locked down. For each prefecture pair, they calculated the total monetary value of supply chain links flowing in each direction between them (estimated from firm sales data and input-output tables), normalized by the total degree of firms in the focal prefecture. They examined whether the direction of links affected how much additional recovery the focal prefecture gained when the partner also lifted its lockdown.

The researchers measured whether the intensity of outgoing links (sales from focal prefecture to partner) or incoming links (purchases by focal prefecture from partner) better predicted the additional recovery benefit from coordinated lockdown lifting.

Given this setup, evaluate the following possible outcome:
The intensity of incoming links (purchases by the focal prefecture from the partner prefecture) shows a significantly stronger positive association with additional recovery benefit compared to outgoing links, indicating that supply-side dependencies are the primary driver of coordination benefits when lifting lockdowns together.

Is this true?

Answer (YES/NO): NO